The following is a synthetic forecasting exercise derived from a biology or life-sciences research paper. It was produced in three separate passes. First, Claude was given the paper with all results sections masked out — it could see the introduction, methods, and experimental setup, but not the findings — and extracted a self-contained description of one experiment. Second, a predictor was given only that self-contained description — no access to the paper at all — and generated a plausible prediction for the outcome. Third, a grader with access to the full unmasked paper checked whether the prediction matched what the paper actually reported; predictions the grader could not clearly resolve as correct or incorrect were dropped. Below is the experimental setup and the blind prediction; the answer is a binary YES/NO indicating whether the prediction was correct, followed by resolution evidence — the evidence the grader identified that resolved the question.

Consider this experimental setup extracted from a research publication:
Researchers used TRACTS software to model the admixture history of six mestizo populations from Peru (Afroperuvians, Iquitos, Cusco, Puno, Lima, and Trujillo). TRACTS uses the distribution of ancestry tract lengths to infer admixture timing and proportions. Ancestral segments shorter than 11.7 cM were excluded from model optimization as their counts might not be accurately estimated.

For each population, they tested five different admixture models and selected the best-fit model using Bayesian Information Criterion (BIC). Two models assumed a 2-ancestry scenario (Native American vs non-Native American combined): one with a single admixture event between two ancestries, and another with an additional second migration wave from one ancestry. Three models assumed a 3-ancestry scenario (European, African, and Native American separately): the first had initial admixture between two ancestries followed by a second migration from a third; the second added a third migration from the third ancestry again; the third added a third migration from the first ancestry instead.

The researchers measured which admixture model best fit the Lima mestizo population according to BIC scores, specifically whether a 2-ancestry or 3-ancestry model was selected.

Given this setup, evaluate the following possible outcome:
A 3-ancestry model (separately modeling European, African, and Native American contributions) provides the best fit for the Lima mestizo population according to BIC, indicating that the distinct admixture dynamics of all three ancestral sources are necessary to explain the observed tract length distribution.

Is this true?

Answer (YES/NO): YES